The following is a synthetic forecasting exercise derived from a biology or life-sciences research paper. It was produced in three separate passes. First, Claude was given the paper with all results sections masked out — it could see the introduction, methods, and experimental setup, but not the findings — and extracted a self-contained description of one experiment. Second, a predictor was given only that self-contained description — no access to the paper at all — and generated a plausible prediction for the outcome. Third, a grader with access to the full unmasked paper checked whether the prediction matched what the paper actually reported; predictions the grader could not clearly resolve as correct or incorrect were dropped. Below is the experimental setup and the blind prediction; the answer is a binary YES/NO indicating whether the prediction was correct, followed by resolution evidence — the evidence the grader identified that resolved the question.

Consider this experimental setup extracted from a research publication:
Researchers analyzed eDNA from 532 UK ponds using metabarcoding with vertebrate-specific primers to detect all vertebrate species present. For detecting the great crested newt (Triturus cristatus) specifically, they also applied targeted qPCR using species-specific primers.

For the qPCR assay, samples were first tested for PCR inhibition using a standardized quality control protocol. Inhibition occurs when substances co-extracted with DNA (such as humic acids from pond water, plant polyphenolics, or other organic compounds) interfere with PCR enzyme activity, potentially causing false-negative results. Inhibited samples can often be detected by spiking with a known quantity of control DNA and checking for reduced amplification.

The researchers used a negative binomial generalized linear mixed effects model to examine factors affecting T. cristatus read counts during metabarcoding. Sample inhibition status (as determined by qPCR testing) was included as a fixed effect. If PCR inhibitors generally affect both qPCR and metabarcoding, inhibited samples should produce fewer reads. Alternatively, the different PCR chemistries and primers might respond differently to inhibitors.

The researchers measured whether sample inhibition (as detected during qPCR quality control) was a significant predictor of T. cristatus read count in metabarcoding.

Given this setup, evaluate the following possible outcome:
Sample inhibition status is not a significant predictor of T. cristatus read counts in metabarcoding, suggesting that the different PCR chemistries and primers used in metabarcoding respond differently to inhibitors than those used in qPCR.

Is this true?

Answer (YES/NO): YES